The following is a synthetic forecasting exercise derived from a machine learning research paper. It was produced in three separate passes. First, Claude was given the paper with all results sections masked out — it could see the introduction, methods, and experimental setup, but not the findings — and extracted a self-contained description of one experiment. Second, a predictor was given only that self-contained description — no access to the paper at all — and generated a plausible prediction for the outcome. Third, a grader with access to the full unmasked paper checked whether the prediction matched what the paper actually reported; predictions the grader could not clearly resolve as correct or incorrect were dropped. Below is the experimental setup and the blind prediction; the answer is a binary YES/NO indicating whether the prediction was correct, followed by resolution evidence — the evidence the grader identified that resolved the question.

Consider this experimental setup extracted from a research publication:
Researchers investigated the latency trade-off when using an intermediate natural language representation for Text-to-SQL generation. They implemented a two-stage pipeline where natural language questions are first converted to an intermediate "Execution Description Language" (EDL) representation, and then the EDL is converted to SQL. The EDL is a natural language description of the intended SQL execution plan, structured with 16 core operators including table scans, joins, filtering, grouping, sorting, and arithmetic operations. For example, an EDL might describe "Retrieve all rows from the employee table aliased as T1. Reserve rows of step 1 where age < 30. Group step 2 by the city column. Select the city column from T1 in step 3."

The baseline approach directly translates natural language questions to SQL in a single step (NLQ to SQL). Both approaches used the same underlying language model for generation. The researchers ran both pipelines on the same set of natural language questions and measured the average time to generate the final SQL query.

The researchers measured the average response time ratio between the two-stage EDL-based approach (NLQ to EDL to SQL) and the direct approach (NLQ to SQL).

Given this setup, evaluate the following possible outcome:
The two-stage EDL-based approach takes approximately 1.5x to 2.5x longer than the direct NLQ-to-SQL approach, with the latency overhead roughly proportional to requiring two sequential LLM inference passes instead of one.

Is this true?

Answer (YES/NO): NO